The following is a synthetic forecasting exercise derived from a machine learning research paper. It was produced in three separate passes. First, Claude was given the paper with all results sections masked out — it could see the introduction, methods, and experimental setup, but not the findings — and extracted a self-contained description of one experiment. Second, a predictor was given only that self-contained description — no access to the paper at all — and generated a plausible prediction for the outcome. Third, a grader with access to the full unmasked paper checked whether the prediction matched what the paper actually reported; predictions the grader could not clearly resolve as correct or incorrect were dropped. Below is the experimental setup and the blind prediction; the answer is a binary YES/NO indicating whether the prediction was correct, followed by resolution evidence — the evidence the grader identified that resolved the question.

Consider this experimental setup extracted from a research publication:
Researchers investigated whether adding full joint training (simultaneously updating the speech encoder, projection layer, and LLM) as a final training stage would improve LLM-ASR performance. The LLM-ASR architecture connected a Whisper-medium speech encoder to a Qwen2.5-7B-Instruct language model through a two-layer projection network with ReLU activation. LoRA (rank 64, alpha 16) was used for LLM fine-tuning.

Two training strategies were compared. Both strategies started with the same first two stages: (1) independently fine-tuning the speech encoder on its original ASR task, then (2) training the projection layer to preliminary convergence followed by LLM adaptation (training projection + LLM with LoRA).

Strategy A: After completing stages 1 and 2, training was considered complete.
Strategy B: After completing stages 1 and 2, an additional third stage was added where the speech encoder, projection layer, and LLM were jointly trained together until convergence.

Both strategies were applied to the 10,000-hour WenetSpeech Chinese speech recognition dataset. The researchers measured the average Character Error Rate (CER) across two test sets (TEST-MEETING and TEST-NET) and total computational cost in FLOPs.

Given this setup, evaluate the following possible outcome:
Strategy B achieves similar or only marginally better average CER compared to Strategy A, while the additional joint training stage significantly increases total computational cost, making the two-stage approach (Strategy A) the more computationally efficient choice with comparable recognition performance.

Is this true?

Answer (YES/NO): NO